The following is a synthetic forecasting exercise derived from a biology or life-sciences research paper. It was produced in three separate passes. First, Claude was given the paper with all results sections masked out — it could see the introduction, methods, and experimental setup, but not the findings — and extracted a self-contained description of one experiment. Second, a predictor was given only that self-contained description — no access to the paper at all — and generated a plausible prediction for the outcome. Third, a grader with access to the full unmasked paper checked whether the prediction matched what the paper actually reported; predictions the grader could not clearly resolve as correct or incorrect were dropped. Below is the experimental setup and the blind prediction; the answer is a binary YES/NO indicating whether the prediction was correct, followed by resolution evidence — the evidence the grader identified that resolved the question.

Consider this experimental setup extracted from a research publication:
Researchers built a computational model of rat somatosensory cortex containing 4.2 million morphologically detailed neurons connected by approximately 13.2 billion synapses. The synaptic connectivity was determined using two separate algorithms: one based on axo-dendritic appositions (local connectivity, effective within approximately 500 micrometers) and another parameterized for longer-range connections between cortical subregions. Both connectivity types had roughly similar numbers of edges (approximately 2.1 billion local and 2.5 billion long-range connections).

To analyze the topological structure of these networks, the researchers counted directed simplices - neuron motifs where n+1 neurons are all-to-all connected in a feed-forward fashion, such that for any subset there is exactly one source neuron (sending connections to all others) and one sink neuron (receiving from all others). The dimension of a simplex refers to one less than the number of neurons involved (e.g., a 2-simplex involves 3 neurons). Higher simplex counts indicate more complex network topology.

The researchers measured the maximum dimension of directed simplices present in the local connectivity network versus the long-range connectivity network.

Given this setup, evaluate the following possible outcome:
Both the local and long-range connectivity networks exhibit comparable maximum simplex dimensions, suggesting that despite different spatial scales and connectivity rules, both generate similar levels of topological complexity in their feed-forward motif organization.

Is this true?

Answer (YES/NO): NO